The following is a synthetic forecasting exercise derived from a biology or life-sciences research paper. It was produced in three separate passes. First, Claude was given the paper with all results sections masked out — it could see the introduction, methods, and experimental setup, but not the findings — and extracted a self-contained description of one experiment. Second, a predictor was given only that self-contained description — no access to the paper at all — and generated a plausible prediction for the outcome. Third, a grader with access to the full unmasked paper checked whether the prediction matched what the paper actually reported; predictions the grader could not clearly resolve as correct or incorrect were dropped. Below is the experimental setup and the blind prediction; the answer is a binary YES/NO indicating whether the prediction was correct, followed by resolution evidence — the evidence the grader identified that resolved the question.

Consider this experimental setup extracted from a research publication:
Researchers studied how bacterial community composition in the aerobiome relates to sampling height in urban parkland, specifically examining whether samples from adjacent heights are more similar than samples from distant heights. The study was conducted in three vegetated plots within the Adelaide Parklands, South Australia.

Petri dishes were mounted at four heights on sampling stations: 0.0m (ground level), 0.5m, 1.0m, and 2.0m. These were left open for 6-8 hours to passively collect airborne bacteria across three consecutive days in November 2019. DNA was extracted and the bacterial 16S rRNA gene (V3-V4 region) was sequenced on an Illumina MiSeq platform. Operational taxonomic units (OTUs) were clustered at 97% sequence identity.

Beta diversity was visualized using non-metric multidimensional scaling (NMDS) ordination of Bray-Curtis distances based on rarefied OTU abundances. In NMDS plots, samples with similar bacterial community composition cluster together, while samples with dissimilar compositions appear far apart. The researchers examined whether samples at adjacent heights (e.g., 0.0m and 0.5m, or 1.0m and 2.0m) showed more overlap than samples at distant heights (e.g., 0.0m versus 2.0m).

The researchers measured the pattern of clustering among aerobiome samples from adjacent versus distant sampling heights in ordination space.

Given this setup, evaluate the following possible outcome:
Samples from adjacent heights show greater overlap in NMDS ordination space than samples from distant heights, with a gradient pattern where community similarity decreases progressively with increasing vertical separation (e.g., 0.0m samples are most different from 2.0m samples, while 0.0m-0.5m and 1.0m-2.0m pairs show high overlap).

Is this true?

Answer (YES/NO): NO